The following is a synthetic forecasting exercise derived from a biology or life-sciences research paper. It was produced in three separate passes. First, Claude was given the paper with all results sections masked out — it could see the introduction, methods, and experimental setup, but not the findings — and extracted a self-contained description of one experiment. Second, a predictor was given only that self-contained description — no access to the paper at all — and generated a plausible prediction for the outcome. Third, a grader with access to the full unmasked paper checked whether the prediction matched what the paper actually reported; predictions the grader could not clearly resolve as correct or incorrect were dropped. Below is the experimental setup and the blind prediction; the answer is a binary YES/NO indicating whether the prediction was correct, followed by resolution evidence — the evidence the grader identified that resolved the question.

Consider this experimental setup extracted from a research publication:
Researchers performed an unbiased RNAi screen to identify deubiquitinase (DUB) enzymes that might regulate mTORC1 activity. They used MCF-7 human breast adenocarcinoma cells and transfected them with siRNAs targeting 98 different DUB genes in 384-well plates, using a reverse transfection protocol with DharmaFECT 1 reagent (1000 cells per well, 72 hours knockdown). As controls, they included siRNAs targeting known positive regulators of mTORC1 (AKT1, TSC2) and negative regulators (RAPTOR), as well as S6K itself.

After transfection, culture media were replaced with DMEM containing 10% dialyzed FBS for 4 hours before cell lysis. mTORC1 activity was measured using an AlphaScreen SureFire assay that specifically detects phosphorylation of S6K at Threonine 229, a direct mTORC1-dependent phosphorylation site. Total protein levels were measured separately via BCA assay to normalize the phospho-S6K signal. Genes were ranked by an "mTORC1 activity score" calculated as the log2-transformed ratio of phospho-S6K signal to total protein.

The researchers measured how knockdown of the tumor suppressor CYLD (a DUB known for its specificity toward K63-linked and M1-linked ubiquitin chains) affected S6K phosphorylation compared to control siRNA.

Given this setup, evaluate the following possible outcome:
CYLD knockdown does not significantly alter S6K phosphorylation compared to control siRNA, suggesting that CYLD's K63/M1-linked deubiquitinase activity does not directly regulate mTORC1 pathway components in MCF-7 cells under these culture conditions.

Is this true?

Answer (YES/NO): NO